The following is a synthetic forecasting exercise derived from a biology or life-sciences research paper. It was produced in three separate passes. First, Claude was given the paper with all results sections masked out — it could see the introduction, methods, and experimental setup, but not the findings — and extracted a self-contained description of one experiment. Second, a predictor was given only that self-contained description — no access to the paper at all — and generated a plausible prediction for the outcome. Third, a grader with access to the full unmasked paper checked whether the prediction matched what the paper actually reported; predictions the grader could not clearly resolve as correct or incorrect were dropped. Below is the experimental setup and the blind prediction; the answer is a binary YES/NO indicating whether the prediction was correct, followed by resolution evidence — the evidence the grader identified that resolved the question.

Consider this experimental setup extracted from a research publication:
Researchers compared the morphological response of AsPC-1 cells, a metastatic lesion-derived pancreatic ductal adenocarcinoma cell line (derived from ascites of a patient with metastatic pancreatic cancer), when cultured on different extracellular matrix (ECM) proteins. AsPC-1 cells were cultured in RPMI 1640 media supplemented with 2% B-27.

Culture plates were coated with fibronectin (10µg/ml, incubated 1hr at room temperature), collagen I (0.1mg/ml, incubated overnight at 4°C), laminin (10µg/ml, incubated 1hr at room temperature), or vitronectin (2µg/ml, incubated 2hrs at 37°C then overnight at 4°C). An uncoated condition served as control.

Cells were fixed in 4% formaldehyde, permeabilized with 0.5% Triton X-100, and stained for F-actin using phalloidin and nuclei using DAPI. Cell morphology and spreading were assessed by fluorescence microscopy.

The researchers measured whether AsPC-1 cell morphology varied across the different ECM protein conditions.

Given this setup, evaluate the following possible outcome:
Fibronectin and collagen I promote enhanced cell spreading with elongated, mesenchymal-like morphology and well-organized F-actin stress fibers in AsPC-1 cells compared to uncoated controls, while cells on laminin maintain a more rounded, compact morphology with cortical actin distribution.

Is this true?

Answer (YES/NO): NO